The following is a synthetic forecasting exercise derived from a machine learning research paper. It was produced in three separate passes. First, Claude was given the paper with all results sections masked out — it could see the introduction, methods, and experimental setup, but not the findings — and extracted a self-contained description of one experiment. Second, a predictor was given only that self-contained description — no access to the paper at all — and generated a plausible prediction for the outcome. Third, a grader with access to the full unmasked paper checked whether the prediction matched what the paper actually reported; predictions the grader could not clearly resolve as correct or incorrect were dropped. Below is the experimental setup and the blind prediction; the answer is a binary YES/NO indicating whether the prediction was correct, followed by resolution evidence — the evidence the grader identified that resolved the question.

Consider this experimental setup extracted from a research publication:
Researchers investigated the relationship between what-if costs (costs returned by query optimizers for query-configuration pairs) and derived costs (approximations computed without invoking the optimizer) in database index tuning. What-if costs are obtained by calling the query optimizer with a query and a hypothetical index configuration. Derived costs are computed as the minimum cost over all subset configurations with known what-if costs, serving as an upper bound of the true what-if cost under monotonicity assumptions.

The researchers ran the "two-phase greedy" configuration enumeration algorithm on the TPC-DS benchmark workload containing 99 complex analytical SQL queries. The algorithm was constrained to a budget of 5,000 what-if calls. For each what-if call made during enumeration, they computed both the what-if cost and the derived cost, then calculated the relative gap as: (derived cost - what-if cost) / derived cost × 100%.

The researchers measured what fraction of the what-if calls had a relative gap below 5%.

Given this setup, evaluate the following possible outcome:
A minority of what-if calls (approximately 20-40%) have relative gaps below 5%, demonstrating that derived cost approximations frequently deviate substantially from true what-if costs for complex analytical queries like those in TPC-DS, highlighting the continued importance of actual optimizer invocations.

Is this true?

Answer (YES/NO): NO